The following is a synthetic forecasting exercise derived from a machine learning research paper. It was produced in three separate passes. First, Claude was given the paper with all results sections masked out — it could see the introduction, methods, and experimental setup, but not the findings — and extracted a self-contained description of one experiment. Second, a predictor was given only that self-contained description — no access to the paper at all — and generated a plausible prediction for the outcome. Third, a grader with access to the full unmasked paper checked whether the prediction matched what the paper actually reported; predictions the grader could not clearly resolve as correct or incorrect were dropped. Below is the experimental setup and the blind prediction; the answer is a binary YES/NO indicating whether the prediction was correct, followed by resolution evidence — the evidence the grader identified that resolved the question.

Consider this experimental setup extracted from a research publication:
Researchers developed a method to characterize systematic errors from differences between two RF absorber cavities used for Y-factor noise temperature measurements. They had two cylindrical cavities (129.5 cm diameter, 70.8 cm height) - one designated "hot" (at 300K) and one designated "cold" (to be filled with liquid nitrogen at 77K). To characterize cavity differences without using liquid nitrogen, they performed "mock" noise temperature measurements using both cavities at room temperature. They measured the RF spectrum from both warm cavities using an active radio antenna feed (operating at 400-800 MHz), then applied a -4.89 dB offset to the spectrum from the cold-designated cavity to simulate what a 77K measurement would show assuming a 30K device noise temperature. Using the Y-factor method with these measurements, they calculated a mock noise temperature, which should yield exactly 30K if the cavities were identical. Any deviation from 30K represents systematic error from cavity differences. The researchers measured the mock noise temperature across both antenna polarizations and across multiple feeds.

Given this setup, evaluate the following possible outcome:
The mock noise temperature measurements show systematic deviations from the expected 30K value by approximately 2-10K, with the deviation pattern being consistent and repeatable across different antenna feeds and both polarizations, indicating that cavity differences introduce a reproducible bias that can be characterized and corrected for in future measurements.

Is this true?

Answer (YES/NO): YES